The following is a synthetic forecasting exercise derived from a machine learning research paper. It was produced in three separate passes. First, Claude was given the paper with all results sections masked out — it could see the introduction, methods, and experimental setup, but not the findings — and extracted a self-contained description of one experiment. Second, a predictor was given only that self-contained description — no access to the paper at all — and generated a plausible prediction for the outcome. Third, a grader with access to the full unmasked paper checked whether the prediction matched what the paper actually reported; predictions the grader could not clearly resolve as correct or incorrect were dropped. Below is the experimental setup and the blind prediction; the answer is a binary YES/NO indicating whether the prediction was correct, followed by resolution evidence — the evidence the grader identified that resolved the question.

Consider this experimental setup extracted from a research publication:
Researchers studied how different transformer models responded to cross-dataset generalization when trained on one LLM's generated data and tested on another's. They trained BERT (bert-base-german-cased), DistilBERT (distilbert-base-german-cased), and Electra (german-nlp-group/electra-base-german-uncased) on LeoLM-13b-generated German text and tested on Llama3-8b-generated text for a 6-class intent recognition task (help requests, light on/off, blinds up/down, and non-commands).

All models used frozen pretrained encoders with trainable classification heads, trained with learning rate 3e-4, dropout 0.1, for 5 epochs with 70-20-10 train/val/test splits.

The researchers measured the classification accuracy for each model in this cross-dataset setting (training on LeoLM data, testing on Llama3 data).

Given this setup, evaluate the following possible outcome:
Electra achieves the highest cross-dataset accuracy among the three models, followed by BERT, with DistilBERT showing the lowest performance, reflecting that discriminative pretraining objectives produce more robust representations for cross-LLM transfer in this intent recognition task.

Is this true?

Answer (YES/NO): NO